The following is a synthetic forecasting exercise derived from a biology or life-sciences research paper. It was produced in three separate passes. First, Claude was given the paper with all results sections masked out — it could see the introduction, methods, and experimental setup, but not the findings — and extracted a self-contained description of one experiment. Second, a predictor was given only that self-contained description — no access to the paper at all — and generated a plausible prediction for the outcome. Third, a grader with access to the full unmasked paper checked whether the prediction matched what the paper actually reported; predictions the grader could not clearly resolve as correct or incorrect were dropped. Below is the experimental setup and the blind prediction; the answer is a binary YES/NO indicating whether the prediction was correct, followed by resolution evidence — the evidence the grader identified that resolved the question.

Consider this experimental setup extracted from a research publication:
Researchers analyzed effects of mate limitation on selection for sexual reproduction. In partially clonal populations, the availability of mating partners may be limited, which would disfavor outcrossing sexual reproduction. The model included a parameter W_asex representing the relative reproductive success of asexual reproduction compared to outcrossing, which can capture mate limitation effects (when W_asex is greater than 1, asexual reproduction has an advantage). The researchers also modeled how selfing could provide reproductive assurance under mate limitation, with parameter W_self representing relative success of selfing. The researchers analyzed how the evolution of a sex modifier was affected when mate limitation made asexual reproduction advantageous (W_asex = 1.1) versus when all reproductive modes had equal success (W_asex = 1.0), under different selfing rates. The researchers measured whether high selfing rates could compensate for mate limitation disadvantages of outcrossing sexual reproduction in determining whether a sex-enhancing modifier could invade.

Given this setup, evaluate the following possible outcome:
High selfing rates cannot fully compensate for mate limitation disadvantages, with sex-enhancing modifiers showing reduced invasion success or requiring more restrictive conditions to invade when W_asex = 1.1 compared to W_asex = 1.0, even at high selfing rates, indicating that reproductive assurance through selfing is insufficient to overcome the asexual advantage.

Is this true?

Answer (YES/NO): YES